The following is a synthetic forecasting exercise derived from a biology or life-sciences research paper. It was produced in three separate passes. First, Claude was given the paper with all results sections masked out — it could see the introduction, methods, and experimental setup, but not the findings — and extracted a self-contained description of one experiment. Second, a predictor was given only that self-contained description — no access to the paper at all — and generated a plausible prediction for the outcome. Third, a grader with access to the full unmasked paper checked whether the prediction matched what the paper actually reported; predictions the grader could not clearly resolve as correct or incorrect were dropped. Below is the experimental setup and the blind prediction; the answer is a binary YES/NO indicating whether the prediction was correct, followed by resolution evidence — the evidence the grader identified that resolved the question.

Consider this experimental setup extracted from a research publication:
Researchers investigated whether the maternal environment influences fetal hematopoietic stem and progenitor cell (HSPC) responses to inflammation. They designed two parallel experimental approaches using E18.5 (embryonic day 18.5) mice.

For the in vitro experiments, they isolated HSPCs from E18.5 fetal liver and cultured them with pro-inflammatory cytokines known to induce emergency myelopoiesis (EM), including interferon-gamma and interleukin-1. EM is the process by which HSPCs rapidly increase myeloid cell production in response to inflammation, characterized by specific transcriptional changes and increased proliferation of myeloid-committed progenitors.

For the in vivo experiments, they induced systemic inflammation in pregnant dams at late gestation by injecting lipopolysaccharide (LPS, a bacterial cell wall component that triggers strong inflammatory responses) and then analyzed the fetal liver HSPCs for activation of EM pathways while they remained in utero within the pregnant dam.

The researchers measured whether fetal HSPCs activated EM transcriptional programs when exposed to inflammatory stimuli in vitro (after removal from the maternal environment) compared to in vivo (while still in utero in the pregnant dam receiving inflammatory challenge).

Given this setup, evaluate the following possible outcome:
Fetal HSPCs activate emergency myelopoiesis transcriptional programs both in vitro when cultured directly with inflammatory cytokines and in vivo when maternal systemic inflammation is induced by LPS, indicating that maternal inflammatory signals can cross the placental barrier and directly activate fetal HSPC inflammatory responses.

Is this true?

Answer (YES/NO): NO